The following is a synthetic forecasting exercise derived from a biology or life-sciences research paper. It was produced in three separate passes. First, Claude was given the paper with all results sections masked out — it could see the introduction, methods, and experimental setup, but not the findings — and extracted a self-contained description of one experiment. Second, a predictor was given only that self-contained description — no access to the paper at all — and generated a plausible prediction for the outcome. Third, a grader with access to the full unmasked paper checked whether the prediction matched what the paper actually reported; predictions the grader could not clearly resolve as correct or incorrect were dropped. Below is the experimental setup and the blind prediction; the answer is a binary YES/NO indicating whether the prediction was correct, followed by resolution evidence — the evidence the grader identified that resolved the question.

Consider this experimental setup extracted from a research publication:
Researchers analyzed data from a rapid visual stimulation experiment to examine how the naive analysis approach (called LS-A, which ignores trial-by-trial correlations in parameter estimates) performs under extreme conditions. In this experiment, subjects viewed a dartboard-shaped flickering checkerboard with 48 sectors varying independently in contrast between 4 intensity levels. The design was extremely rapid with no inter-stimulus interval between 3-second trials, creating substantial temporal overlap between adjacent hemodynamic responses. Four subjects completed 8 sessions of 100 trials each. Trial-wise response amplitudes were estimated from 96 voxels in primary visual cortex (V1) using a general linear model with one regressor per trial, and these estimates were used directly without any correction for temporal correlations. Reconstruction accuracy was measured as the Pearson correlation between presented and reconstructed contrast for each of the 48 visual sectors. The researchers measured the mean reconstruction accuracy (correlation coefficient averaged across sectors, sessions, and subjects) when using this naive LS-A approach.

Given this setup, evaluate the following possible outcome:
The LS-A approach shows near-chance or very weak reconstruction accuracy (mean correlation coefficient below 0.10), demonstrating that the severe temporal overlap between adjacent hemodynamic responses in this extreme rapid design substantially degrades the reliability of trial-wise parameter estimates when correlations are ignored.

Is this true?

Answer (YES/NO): YES